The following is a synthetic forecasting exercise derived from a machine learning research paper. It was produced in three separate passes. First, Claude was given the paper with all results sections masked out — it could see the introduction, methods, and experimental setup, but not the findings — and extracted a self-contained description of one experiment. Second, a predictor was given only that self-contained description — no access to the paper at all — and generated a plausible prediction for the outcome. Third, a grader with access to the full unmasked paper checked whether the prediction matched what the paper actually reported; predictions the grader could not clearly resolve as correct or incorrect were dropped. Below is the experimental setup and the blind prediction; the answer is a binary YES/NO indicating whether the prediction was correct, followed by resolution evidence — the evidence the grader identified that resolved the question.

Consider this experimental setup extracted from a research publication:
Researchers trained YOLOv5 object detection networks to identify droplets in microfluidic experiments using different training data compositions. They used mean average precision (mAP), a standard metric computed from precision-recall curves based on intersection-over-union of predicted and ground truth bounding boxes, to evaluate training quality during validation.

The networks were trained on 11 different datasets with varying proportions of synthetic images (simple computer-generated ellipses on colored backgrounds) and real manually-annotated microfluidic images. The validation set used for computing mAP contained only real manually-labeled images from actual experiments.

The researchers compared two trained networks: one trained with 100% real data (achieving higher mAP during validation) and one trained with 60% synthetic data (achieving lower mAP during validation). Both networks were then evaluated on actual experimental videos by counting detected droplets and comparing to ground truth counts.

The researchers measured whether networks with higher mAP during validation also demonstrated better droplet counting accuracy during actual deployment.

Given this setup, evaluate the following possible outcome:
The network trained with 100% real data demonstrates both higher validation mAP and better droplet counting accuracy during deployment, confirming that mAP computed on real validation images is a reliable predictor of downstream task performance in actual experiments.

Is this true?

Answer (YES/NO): NO